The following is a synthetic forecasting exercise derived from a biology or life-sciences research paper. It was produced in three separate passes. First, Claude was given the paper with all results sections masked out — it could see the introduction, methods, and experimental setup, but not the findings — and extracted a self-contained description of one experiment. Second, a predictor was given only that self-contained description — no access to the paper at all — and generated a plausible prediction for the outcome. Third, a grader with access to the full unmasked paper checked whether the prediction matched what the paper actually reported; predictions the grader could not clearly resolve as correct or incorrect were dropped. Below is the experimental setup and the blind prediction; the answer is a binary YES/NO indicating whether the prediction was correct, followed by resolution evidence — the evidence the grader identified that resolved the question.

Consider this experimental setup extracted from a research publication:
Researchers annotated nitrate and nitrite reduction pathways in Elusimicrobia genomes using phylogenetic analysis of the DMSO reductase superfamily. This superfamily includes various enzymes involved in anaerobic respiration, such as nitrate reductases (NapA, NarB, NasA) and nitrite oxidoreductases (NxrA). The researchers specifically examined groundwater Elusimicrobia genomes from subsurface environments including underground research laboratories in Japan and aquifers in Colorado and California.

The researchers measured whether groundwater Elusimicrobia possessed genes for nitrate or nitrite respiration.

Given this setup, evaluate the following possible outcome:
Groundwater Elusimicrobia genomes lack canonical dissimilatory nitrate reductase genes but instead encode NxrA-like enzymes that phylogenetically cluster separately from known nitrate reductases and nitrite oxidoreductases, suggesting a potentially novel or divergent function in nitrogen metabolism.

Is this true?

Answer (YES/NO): NO